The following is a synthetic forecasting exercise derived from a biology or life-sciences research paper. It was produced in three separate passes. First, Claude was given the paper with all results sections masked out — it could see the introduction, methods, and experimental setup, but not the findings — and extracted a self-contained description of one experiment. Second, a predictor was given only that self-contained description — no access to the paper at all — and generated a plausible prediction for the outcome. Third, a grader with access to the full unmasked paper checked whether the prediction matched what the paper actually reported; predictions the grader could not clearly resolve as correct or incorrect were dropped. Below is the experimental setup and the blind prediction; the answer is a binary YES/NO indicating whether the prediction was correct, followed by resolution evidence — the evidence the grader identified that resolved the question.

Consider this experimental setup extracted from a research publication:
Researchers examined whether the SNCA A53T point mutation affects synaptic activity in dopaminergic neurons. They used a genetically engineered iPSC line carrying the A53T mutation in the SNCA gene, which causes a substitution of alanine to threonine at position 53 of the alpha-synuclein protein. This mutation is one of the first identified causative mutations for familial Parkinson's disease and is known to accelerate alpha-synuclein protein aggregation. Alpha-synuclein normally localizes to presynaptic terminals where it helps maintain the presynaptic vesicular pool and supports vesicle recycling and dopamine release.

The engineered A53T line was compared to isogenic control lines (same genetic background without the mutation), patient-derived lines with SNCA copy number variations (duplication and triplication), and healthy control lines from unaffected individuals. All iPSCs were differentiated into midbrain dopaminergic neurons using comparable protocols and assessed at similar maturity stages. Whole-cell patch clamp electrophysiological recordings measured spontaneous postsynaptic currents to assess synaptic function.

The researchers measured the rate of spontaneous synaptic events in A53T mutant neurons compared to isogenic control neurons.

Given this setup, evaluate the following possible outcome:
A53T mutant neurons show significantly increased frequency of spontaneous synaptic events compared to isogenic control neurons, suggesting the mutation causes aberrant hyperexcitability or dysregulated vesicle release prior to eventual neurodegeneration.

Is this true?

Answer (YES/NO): NO